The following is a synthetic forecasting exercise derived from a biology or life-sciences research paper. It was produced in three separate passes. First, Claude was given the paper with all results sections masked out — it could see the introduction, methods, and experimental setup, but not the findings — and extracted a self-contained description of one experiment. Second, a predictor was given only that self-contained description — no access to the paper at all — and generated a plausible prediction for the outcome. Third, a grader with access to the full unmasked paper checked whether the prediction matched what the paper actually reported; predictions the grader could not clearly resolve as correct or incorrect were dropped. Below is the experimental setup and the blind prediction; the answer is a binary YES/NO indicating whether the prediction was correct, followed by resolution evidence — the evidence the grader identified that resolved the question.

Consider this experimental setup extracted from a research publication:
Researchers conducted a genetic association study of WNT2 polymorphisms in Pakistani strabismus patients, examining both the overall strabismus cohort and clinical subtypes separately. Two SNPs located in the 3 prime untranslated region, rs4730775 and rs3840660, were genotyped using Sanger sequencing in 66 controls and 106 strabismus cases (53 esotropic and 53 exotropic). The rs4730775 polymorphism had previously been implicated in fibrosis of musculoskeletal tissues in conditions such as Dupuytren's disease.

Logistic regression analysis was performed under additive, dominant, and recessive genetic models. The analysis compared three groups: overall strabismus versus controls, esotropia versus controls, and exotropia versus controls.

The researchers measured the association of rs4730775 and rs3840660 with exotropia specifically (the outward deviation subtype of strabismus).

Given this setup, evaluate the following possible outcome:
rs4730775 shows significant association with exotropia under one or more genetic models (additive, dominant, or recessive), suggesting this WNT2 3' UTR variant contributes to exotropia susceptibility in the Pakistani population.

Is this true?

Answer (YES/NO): YES